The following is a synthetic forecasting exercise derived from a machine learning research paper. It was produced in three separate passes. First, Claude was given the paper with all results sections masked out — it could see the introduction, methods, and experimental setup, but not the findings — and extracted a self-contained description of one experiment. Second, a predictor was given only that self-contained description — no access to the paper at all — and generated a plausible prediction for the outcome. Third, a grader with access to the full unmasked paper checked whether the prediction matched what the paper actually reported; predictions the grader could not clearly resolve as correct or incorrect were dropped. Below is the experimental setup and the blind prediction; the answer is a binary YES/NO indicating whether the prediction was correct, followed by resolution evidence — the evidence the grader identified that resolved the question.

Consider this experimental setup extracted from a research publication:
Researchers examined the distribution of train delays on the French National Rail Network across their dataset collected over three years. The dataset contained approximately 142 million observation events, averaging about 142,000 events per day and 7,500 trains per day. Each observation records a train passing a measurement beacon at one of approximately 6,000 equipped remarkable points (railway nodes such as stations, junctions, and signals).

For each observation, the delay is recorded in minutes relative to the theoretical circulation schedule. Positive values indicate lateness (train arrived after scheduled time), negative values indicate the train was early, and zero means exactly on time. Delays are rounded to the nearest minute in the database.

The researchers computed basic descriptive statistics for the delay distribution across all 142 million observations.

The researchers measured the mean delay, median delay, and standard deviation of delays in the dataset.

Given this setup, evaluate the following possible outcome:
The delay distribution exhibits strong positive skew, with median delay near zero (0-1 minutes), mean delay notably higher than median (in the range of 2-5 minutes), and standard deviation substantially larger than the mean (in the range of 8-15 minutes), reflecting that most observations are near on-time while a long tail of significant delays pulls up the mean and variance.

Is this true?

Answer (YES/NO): NO